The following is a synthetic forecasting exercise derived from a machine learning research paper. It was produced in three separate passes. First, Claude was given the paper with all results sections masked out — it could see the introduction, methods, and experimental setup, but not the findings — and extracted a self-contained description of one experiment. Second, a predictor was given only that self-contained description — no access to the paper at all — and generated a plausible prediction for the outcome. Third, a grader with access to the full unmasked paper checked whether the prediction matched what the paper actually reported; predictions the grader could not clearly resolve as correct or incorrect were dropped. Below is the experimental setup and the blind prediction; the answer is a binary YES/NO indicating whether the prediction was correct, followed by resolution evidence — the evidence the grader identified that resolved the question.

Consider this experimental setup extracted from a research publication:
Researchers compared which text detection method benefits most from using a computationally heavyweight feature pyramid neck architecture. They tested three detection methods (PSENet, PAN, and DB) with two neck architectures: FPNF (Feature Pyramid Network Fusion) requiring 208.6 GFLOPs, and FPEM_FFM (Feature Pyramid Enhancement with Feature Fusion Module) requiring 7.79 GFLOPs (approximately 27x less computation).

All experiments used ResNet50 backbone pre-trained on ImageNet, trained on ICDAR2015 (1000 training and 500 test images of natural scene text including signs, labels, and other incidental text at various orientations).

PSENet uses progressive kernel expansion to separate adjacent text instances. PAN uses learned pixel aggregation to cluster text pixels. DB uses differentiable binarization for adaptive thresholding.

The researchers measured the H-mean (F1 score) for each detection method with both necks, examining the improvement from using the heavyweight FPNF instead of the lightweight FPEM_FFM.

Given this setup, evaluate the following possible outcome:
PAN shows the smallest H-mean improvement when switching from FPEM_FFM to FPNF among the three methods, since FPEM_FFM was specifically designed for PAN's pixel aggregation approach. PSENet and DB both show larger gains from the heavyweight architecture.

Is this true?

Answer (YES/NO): YES